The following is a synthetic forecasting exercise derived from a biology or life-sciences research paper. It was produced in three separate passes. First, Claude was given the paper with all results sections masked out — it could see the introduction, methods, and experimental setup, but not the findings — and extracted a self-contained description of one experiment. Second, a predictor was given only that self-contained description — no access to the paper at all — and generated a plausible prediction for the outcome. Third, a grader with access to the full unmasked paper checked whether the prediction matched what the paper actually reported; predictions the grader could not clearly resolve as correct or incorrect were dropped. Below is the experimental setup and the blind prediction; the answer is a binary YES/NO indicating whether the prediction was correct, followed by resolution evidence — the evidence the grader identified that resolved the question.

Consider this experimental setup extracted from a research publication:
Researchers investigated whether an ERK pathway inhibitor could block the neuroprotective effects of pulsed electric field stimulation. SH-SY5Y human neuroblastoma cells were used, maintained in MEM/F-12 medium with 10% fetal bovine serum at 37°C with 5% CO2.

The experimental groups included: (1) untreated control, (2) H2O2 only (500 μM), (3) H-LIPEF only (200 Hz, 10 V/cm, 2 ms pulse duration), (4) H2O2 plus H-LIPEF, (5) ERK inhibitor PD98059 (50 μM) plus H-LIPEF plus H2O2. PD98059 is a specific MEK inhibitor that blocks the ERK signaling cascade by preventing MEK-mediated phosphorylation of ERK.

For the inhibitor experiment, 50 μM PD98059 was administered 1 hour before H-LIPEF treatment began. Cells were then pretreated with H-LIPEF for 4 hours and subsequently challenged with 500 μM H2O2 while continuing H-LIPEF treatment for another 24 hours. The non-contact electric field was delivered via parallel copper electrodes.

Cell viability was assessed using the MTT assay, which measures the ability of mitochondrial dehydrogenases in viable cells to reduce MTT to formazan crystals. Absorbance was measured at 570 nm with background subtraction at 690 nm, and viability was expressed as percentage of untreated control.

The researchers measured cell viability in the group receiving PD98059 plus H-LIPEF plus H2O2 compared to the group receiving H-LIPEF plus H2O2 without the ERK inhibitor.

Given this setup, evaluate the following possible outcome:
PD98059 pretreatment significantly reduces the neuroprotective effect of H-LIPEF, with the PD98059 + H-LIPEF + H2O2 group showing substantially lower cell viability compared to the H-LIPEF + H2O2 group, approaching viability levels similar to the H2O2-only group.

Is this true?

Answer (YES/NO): YES